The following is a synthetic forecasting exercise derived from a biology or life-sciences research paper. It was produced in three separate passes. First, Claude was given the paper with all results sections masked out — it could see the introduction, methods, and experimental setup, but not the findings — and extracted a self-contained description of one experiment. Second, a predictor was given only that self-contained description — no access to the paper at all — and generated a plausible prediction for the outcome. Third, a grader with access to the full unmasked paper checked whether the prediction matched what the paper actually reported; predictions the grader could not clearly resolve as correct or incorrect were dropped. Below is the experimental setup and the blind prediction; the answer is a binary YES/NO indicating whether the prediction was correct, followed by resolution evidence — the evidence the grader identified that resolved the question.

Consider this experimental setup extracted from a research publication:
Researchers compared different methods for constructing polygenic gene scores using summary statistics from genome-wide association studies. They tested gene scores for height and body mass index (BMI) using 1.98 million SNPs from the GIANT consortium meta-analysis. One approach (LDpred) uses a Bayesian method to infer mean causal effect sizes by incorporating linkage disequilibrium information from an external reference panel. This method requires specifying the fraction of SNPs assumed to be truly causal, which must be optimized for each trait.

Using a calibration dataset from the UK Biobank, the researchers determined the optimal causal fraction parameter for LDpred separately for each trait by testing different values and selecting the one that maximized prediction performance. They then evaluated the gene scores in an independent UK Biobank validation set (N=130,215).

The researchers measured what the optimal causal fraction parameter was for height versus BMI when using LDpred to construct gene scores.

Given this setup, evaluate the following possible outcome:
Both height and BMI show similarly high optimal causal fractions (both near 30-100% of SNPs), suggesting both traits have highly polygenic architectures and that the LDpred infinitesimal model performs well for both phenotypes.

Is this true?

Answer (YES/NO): NO